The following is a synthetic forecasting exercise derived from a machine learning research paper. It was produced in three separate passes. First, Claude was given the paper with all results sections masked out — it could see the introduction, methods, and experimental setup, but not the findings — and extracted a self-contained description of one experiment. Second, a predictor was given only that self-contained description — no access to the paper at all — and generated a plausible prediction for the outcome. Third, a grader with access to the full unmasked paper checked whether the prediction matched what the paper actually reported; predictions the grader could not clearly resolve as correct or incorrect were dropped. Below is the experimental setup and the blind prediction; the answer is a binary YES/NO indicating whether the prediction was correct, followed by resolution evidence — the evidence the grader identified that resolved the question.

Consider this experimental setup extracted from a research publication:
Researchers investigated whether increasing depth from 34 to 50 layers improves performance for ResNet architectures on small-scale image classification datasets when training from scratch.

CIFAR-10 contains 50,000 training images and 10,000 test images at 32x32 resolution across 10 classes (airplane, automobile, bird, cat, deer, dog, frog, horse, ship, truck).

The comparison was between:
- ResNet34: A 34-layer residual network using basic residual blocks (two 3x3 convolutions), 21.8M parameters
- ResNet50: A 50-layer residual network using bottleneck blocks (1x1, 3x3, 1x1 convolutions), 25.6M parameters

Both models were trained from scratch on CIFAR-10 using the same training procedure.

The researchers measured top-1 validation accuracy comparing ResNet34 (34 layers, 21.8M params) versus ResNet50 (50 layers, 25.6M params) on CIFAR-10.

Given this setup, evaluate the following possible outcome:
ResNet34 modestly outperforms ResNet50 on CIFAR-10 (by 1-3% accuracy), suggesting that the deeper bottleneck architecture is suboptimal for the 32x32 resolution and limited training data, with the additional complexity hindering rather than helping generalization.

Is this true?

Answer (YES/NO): NO